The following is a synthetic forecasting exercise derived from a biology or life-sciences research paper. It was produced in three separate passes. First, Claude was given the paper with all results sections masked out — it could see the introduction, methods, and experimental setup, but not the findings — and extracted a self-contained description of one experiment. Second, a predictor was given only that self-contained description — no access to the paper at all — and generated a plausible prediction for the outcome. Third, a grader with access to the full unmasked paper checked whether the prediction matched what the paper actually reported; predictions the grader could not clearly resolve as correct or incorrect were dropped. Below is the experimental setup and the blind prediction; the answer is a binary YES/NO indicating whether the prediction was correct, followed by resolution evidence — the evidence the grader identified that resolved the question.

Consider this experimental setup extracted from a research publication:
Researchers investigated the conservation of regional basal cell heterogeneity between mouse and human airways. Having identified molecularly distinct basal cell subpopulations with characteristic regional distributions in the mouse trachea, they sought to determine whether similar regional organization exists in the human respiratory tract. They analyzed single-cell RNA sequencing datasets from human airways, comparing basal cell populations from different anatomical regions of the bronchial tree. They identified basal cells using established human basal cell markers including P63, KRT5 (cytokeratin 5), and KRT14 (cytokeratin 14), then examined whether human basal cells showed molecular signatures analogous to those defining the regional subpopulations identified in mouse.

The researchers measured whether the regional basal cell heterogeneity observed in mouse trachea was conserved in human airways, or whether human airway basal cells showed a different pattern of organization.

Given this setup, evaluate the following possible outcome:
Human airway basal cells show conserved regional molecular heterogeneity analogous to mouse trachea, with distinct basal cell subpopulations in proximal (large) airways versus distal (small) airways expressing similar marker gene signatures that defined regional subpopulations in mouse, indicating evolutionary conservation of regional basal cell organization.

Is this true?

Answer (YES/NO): NO